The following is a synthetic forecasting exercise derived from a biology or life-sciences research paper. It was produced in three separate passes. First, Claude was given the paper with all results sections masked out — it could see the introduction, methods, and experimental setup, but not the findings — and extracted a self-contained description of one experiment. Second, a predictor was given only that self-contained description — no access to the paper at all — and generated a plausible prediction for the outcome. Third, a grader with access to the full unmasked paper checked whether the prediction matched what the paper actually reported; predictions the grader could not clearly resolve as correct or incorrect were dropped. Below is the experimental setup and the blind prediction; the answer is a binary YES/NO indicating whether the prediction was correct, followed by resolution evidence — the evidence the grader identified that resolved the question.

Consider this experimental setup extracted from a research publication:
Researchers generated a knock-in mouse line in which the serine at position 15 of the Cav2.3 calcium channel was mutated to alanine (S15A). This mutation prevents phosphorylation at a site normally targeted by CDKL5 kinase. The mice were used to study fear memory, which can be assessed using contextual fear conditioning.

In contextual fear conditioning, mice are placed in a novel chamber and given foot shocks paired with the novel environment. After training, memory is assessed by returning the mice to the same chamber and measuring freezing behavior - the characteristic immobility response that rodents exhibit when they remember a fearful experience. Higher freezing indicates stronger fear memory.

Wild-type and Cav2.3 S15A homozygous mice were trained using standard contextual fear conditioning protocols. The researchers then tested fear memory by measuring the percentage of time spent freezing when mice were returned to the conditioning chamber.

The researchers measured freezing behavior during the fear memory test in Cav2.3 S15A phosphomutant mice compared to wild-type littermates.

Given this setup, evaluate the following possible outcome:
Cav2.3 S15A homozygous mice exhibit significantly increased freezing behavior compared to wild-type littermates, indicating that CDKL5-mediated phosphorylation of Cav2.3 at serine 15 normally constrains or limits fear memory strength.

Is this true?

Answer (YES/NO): NO